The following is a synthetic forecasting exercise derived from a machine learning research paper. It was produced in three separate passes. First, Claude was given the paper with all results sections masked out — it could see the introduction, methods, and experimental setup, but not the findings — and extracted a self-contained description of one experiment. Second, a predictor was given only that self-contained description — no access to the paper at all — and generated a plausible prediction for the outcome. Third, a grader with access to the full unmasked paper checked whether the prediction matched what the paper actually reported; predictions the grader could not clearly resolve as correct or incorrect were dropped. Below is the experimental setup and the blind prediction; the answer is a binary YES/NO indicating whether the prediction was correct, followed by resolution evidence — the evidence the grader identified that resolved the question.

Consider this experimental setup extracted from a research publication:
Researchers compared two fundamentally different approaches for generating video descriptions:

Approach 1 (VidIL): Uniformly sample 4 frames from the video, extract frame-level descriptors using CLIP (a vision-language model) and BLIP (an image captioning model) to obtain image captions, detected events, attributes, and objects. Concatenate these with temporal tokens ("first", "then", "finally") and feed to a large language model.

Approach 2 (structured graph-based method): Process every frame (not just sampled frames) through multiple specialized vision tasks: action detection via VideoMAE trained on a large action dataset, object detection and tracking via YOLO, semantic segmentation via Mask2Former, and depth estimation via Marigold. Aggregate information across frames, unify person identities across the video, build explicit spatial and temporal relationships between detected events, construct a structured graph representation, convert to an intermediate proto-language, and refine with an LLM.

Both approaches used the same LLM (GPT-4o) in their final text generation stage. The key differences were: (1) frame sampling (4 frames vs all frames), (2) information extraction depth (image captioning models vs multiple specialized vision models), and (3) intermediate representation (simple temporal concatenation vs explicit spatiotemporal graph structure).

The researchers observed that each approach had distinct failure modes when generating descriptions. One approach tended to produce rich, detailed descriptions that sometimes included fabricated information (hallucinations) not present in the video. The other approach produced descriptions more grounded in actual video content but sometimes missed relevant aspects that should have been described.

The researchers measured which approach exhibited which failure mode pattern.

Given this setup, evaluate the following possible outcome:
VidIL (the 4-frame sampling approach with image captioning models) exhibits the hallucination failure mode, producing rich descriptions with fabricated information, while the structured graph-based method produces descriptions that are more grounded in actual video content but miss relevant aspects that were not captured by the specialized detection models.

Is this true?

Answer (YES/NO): YES